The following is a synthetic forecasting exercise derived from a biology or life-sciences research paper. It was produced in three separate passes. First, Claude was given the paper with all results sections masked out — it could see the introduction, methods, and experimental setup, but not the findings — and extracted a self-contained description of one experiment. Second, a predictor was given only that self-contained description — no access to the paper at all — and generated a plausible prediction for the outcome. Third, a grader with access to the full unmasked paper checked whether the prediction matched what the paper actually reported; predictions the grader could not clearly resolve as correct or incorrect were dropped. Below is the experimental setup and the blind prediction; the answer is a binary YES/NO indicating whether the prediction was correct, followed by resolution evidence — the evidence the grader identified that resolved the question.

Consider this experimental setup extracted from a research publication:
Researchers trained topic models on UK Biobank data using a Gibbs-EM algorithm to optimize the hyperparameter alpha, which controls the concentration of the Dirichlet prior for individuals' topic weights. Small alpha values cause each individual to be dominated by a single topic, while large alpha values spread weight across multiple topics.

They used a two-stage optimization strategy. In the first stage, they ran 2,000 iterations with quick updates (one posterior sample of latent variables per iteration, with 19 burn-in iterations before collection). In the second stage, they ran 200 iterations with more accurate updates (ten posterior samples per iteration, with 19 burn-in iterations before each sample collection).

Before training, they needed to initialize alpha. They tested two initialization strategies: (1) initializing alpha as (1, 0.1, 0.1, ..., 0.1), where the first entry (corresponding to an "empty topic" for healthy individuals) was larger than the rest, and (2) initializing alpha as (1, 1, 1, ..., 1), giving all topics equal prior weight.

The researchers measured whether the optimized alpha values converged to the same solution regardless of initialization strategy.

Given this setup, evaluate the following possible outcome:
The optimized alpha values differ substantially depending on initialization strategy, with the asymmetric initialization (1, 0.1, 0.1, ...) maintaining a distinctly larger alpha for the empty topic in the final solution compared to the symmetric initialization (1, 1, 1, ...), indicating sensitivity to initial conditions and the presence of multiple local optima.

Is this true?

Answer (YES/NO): NO